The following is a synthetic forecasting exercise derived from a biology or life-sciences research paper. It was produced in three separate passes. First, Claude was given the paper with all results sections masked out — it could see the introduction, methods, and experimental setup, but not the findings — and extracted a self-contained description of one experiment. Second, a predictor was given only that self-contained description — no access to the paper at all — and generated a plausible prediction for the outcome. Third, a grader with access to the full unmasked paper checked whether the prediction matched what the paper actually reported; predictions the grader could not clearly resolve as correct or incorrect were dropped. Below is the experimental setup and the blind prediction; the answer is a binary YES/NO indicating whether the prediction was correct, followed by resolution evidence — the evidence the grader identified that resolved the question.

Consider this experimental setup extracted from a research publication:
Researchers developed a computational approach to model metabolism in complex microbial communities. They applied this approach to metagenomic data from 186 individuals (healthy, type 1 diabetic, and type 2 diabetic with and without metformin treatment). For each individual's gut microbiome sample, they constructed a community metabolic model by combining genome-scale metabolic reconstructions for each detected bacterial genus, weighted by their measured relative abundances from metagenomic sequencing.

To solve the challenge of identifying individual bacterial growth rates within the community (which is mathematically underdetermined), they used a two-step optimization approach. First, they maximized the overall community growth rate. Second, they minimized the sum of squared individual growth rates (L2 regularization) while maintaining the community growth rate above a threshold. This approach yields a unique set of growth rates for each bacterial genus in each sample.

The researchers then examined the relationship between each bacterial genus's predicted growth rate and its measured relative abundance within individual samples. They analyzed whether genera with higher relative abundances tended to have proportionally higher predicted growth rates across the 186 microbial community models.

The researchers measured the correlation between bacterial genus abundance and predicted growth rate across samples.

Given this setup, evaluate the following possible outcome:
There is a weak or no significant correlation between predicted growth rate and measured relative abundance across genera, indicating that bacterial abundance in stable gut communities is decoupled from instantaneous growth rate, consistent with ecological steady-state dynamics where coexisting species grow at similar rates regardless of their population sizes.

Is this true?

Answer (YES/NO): NO